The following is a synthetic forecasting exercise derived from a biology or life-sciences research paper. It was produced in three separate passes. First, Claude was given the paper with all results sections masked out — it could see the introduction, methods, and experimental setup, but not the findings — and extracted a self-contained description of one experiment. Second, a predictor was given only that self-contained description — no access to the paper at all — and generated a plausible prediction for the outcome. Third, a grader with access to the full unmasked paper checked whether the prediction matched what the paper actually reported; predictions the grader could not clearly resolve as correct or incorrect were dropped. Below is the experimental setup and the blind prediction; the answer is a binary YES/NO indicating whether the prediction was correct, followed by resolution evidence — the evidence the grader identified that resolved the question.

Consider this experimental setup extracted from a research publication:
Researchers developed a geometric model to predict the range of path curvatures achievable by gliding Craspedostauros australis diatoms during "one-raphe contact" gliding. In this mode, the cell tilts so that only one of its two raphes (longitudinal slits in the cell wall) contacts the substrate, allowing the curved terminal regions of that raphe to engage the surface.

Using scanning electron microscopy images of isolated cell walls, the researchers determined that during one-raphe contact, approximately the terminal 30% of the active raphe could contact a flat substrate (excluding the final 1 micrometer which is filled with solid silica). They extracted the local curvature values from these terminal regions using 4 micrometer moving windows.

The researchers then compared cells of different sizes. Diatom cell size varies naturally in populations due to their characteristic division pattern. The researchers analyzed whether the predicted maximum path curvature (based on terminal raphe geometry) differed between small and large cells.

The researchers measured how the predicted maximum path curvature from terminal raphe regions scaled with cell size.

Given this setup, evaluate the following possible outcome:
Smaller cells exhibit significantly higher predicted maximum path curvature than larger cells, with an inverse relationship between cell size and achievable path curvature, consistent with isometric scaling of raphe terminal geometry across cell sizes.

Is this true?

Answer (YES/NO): NO